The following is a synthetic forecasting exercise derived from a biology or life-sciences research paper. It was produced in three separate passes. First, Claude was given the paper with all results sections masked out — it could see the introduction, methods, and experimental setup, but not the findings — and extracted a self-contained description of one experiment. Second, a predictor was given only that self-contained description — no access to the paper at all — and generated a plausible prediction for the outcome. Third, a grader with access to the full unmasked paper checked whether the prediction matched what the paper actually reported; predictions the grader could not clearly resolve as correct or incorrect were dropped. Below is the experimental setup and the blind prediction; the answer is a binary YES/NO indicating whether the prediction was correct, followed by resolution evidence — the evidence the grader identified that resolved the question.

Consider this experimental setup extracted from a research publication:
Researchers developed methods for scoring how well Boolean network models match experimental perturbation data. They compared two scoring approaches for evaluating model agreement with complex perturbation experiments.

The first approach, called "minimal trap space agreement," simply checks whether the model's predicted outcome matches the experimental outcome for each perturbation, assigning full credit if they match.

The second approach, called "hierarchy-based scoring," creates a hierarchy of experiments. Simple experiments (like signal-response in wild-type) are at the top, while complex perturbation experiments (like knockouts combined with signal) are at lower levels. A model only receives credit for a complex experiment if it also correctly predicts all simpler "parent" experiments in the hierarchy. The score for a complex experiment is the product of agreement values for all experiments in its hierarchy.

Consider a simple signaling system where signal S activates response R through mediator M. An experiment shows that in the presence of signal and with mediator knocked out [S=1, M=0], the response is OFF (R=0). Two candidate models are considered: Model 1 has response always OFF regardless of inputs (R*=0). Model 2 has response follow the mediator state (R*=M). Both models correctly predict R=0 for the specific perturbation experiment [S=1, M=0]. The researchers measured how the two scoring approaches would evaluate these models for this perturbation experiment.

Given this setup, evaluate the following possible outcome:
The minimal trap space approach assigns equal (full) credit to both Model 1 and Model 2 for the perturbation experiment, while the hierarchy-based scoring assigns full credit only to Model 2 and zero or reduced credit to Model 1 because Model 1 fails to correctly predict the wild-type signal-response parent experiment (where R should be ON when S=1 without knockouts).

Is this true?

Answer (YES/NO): YES